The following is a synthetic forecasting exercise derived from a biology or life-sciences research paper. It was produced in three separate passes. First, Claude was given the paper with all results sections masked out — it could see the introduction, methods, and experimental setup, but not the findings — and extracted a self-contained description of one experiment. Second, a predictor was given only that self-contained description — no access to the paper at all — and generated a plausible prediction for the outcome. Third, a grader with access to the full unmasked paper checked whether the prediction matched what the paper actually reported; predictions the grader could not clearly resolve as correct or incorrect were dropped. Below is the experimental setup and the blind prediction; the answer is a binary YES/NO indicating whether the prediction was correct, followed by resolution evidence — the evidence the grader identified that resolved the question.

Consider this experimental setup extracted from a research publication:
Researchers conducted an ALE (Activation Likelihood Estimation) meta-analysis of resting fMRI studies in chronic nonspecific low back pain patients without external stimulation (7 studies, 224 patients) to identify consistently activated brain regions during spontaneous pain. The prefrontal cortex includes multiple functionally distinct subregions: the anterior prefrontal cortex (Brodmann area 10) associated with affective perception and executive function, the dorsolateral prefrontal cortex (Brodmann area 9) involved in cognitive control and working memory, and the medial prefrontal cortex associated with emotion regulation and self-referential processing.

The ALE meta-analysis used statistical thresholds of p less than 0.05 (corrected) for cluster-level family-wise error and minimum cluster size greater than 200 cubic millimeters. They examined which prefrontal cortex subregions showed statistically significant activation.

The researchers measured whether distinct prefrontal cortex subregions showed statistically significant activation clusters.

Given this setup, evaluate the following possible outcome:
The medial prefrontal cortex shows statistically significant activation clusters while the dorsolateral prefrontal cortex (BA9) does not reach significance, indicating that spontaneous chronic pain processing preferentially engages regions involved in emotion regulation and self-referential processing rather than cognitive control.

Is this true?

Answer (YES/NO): NO